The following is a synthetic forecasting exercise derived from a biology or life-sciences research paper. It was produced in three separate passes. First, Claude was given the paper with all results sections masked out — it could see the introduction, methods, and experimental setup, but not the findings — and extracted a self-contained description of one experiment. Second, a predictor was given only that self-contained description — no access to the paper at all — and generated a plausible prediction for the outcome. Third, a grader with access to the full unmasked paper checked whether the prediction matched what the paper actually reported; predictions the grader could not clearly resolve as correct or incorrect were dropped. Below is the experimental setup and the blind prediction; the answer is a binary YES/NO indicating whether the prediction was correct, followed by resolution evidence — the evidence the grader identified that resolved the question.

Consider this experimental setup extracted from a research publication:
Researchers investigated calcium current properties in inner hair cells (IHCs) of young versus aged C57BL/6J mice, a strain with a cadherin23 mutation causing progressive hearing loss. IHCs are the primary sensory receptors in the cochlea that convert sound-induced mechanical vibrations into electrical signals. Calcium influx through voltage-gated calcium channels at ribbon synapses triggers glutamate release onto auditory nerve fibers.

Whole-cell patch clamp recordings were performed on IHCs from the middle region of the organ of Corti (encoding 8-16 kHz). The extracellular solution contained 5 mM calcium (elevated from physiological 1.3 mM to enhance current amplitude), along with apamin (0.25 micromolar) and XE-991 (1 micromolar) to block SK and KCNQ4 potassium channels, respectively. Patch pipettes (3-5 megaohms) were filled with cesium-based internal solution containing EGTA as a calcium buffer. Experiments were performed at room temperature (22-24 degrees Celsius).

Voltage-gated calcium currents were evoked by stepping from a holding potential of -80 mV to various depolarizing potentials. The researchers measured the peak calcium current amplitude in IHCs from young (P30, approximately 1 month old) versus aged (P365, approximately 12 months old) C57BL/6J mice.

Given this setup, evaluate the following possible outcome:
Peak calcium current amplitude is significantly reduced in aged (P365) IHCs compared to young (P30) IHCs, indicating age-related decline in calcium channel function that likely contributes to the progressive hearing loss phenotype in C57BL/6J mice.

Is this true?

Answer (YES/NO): NO